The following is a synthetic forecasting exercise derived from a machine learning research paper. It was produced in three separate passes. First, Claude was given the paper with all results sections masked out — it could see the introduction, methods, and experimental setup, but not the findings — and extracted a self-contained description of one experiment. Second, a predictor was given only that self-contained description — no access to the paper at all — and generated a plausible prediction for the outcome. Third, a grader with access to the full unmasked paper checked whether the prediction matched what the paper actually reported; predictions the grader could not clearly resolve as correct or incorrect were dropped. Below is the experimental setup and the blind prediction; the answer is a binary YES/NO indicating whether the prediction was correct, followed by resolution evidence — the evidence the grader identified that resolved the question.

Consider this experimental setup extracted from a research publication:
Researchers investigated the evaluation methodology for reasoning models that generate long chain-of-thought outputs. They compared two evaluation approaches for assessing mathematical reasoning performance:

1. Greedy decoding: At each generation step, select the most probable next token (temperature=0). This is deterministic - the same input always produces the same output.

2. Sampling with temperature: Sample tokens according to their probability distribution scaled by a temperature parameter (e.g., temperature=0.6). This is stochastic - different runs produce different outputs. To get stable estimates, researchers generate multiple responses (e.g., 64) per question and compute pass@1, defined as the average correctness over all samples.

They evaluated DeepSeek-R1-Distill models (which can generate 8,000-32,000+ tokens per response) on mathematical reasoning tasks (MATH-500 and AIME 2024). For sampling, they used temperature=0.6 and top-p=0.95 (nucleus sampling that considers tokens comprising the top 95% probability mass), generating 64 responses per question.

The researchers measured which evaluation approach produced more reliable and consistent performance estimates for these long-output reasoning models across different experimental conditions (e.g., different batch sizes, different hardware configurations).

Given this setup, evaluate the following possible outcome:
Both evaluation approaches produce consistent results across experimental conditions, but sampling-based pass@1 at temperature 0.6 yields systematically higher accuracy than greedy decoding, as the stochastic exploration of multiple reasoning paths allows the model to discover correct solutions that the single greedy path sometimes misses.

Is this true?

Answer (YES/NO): NO